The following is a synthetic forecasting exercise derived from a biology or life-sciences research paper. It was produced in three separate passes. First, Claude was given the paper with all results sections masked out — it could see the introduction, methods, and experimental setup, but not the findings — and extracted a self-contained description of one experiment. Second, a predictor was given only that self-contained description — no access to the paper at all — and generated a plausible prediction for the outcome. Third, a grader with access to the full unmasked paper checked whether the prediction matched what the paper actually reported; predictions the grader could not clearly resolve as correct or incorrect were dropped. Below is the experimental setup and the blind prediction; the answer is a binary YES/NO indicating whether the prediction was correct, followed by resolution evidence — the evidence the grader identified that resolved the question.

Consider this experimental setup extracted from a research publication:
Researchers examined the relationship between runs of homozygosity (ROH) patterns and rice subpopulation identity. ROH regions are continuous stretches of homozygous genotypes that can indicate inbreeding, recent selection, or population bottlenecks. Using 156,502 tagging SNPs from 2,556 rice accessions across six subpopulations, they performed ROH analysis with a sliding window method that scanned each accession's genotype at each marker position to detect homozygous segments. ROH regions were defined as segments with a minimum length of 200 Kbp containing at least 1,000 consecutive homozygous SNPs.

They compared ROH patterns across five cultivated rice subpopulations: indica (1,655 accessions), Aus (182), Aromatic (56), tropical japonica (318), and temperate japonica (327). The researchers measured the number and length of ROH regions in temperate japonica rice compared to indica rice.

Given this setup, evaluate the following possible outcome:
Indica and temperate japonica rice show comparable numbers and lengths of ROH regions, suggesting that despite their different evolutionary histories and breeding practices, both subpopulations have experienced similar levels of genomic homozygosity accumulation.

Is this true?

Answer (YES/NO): NO